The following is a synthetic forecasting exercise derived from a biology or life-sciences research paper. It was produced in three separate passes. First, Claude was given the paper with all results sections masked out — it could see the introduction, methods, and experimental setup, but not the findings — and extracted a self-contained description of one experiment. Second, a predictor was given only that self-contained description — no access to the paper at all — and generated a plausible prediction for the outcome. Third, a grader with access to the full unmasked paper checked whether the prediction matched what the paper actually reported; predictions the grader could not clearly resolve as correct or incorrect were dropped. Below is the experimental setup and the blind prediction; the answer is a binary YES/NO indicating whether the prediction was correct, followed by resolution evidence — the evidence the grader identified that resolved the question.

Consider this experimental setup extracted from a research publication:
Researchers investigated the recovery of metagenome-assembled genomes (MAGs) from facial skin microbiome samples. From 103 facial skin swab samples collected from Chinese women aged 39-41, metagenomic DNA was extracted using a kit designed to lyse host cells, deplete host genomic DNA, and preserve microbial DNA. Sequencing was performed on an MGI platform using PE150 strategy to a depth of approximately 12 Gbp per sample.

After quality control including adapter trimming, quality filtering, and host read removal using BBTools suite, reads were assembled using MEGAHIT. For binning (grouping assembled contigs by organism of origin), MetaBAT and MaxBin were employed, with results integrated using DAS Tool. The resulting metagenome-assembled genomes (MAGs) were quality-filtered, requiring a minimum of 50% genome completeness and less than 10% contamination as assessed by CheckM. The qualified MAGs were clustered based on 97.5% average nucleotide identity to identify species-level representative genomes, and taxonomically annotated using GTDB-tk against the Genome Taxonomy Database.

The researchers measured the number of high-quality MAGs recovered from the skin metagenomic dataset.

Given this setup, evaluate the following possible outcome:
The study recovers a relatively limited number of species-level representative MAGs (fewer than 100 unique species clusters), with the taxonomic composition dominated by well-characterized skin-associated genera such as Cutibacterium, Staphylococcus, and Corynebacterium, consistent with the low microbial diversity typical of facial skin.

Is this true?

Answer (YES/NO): YES